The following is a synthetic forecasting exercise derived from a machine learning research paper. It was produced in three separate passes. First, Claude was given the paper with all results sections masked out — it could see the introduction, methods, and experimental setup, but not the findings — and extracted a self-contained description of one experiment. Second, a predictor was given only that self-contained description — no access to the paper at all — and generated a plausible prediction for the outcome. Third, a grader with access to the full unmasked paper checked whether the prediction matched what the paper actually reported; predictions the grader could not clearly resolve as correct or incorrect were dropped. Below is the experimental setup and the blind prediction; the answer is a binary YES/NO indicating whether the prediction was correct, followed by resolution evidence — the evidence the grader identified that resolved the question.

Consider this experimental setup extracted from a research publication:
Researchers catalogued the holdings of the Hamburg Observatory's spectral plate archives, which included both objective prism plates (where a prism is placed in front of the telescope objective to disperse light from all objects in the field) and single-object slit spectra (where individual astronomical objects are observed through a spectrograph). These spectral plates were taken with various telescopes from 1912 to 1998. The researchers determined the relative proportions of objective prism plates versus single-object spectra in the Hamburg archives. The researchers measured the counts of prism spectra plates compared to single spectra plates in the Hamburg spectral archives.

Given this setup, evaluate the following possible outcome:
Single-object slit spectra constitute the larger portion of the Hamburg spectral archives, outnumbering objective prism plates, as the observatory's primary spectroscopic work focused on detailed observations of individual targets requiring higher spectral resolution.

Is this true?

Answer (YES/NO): NO